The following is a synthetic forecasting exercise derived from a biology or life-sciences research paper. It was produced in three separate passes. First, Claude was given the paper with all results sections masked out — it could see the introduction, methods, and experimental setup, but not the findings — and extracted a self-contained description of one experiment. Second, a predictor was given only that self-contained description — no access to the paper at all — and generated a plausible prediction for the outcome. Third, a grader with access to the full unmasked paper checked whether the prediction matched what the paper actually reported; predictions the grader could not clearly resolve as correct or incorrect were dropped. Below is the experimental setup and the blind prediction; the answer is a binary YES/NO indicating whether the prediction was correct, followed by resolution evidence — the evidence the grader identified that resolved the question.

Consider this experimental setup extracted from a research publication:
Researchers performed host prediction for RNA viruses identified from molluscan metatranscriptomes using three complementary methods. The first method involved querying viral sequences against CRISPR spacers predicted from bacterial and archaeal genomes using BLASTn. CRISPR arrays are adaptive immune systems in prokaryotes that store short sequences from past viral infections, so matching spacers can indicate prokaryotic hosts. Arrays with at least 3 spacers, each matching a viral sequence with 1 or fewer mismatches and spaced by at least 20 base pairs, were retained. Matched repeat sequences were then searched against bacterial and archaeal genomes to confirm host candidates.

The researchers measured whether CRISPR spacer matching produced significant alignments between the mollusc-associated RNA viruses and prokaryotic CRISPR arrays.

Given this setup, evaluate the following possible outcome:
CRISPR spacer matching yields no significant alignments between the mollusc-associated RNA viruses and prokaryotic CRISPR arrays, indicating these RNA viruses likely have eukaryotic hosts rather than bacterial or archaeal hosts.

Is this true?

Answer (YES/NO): YES